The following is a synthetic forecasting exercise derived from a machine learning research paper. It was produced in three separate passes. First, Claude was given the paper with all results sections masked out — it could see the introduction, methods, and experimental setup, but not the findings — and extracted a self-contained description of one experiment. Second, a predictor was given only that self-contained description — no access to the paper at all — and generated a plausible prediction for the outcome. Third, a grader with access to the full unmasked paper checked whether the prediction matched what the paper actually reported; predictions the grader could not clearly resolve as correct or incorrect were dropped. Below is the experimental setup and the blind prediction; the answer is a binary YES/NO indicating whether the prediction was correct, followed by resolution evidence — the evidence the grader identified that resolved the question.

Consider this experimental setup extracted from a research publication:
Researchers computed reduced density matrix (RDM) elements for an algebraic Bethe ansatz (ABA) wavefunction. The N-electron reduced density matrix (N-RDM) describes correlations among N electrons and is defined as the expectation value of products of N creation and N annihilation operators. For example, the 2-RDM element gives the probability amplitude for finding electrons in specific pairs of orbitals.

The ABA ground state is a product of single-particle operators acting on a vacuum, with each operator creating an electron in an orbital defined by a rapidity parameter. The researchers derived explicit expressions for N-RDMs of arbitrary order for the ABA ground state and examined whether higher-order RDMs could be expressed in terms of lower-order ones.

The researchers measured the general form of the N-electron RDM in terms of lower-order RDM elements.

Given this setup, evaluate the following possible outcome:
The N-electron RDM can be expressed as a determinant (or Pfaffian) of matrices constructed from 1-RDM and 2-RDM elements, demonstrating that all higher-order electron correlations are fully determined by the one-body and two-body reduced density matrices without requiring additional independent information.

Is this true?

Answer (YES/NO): YES